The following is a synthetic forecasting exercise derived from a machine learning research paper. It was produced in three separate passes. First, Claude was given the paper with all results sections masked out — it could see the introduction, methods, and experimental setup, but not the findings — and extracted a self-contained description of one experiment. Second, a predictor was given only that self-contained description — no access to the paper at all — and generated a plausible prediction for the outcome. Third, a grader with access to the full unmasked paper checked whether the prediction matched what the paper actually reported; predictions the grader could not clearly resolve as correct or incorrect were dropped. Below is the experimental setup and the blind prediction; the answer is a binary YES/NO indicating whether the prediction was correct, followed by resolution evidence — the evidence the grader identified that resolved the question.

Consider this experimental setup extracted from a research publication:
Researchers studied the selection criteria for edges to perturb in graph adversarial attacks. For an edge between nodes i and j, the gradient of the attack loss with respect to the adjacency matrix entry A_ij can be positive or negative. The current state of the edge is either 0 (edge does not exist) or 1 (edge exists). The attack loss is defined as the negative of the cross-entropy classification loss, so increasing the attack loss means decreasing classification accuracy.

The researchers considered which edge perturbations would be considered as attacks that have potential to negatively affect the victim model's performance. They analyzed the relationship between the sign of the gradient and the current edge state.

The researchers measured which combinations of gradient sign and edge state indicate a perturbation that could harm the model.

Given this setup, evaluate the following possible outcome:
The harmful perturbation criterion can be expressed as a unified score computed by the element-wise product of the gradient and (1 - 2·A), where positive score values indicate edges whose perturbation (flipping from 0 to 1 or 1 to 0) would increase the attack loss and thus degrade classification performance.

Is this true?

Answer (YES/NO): YES